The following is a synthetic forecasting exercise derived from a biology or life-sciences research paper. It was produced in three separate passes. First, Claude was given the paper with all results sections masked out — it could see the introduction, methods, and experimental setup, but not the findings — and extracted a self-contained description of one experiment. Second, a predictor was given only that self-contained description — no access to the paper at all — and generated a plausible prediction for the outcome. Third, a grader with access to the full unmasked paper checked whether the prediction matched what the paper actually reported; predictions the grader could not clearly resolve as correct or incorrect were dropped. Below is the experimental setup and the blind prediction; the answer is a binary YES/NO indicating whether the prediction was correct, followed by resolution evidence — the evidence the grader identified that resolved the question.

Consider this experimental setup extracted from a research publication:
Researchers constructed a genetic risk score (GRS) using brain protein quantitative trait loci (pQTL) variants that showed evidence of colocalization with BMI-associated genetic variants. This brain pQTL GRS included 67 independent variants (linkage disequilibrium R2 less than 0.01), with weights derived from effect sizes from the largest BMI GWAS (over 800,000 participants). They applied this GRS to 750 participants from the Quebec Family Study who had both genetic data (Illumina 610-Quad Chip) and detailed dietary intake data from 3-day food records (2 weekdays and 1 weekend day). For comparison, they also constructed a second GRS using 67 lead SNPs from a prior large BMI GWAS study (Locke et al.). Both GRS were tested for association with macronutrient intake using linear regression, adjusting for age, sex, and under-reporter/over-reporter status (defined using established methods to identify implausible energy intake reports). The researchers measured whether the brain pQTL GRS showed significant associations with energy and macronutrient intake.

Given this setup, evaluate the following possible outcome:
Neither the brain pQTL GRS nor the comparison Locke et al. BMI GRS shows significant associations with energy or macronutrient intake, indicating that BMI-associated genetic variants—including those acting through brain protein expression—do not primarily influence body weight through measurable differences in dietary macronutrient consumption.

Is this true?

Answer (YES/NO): NO